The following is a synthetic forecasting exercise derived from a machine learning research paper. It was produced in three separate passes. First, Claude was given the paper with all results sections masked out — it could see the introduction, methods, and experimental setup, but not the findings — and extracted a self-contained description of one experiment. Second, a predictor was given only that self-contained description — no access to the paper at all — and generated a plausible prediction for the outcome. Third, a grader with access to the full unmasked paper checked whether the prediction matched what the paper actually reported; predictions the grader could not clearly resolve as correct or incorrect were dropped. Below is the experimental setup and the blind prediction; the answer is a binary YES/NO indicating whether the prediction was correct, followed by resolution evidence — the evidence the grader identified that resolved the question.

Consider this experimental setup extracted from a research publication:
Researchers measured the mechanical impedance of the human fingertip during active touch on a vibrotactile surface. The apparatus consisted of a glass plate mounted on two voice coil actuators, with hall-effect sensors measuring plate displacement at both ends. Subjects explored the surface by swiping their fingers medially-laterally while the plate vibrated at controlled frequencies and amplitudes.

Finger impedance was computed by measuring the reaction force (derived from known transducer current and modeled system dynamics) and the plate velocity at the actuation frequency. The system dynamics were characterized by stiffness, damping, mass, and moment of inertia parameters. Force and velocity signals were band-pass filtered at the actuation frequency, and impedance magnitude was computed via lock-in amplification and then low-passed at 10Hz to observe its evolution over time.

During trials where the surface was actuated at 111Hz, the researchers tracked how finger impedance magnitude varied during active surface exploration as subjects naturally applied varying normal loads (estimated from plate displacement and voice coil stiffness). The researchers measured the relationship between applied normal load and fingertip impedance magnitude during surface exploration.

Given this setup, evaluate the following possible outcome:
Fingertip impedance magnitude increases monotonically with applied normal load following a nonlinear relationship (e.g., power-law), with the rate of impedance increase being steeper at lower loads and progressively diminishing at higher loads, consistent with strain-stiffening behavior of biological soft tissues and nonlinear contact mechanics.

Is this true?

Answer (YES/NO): YES